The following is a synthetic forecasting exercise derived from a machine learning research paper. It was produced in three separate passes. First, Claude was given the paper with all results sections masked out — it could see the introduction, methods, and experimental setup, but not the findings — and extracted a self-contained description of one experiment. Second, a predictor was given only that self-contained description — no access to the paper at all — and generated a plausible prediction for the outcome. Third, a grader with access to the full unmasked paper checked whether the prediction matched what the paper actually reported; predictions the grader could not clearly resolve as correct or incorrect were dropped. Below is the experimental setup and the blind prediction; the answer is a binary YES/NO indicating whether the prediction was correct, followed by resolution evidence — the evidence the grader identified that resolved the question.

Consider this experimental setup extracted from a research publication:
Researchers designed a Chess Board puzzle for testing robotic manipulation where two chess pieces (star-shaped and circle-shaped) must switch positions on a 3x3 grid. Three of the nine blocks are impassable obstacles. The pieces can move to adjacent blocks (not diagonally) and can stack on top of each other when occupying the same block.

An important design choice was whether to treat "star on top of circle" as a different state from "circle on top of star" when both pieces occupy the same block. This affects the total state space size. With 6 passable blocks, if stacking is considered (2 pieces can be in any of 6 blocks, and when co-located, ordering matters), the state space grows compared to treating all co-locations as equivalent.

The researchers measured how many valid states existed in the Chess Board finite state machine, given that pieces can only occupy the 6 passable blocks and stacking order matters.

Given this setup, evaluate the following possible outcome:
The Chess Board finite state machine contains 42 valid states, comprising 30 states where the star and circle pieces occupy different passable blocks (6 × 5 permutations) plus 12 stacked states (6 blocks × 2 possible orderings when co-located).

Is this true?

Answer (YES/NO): NO